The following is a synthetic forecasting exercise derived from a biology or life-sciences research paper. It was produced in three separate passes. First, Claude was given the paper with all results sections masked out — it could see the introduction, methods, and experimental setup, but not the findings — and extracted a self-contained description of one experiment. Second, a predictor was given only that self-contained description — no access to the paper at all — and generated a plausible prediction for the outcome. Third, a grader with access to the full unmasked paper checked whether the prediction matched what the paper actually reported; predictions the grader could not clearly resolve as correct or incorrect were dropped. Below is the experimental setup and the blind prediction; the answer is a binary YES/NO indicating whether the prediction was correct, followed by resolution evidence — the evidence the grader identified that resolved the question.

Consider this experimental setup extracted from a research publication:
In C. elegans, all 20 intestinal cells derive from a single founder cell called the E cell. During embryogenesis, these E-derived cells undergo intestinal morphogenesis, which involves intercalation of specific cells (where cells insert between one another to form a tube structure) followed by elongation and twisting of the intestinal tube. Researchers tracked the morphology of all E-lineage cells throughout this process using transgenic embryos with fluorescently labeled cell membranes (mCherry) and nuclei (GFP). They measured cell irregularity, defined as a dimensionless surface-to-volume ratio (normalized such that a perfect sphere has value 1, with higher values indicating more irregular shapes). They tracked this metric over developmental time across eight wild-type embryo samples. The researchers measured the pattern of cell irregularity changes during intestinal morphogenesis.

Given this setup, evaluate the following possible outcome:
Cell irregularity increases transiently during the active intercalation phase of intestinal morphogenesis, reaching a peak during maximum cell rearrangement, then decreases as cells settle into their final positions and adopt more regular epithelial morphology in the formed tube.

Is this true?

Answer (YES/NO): YES